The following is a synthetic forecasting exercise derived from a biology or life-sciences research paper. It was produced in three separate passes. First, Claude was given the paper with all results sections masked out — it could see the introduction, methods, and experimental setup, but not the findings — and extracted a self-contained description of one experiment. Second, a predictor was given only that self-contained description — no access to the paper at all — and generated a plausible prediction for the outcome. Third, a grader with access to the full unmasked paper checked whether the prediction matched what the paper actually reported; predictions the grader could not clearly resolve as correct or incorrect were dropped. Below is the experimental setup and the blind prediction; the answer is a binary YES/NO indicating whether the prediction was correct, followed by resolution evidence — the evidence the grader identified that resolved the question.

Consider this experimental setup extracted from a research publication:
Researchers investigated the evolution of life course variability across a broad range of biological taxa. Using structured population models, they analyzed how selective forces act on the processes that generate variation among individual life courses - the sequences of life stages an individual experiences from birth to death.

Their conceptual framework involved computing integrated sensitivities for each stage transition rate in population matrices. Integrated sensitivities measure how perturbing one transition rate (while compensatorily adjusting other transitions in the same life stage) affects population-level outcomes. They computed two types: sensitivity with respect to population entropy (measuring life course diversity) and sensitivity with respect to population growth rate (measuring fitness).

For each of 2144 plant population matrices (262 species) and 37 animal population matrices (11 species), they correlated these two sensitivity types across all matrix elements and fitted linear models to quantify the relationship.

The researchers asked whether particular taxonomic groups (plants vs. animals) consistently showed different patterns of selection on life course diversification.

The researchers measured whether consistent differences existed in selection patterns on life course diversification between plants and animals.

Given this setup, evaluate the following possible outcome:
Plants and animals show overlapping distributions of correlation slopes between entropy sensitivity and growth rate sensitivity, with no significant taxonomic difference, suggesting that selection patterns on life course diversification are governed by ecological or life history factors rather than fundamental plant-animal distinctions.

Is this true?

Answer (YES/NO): NO